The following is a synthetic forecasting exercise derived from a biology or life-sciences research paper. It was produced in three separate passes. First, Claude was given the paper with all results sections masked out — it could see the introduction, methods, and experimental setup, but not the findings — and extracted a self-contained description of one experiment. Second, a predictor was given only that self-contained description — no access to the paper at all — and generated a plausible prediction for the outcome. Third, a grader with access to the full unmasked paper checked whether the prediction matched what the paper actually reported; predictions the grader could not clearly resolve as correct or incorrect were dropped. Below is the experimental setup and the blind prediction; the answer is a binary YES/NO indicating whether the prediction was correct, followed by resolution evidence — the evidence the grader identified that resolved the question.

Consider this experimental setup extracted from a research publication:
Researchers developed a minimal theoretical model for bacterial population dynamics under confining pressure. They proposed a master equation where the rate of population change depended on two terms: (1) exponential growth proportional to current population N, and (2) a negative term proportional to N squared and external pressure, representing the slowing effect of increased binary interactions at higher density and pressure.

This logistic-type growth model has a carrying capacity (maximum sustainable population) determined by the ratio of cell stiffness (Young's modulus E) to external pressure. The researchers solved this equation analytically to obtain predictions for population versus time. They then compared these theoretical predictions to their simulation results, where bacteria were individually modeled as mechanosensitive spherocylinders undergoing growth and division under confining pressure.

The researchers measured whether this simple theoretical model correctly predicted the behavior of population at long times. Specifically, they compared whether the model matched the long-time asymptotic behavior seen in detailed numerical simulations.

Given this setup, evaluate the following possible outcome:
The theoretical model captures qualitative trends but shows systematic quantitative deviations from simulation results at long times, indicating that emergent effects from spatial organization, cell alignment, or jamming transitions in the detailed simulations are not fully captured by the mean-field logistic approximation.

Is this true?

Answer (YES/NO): NO